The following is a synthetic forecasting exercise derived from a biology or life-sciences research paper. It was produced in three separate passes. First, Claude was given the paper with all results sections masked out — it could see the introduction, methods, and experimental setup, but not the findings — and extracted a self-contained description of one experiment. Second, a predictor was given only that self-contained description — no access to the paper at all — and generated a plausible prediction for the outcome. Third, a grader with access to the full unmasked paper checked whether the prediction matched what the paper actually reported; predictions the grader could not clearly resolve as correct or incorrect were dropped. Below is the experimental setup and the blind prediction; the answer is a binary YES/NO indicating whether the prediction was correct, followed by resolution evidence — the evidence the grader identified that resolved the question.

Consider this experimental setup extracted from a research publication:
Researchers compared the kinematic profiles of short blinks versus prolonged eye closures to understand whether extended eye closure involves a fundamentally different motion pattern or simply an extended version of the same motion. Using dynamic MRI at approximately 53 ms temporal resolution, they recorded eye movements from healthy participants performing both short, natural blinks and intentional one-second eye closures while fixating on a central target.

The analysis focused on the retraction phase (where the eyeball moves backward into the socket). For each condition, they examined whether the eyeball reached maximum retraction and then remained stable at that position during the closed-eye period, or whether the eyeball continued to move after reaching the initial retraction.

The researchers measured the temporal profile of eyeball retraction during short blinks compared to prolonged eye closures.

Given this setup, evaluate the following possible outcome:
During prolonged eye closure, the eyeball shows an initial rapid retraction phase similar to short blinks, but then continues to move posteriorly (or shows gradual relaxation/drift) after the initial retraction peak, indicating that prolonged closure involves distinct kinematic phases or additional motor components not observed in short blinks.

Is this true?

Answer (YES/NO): NO